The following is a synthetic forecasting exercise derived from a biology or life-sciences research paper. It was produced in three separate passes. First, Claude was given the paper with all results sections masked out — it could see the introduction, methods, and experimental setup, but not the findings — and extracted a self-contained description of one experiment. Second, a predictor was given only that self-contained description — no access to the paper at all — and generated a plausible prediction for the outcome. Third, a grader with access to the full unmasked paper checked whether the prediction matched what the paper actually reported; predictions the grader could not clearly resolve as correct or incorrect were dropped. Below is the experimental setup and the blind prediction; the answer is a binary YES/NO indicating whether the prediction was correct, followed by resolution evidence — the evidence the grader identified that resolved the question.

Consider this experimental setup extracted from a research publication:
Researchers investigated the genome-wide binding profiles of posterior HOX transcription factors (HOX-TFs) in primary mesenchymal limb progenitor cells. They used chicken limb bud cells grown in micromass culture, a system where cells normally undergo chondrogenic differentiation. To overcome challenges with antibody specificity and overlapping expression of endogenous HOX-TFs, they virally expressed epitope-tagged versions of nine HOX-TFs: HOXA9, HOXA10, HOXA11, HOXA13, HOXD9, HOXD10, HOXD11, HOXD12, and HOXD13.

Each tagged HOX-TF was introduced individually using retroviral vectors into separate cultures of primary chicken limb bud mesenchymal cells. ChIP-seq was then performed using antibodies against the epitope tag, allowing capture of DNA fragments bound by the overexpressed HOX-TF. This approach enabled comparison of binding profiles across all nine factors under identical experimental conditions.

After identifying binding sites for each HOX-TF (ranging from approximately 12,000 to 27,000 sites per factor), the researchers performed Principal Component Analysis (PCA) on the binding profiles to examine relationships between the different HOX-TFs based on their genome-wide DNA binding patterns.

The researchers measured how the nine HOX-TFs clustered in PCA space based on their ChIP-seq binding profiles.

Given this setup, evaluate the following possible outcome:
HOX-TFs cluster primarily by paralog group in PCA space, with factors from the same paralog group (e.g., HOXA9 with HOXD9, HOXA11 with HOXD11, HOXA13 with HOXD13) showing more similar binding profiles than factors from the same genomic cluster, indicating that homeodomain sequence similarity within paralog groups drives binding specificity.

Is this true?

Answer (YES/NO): NO